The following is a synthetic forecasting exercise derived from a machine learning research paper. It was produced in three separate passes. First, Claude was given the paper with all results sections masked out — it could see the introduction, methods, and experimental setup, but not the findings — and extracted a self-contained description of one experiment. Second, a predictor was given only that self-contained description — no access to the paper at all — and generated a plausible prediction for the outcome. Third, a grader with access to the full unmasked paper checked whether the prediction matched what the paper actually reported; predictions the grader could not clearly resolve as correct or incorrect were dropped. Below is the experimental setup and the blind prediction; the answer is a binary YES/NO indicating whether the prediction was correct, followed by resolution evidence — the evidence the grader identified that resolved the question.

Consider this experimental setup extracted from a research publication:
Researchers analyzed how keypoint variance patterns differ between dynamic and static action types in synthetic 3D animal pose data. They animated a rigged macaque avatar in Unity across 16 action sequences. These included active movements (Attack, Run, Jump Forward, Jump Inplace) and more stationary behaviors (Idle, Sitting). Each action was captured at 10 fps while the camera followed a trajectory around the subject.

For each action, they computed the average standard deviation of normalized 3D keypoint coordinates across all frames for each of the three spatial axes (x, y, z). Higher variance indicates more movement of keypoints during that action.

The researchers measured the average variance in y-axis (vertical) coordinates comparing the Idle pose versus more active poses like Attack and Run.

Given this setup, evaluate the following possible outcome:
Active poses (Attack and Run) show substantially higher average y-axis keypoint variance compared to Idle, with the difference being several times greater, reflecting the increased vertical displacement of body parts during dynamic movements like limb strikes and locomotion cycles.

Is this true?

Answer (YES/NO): NO